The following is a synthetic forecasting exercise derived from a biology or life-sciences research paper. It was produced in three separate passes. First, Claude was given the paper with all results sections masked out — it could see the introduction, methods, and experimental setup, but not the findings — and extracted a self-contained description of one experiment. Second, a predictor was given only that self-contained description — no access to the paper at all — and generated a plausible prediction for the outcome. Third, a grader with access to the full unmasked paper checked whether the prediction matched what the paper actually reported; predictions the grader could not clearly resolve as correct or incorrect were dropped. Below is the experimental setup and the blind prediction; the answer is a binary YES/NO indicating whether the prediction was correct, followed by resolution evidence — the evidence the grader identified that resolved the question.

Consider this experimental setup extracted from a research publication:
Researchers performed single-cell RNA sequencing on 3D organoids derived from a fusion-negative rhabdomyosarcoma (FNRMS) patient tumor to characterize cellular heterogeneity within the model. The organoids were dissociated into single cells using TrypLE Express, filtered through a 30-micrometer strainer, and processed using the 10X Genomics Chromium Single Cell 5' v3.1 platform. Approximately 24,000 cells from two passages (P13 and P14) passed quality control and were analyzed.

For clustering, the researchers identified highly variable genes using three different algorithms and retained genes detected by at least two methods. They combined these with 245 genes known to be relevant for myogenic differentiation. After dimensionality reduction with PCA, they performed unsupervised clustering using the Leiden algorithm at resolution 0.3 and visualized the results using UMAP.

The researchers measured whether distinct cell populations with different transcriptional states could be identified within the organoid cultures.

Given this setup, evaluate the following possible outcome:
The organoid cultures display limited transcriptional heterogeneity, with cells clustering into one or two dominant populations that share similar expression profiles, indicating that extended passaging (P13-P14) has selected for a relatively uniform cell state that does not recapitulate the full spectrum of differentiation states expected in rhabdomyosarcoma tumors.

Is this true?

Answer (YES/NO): NO